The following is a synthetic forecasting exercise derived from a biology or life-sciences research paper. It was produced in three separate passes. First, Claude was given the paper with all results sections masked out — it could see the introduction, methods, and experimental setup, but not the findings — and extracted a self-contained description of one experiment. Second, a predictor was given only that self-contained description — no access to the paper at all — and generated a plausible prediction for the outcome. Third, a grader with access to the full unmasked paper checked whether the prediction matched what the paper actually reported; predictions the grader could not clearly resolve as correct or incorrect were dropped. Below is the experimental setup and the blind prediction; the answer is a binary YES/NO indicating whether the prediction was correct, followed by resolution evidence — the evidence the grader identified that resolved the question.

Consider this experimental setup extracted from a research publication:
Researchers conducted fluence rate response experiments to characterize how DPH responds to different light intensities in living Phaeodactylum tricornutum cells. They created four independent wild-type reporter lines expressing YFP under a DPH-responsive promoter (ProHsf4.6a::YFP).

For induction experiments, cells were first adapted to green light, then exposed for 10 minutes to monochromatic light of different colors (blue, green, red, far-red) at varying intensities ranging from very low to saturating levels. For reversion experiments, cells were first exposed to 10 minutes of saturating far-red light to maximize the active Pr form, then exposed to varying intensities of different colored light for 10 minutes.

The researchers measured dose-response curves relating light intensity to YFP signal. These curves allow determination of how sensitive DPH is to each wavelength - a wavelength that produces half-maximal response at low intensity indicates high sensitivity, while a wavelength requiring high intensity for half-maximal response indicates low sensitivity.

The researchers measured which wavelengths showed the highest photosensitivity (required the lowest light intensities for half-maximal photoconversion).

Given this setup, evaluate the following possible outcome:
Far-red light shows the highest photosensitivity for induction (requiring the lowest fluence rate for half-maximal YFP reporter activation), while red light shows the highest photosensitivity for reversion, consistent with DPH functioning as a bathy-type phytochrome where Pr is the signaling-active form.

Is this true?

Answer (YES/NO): NO